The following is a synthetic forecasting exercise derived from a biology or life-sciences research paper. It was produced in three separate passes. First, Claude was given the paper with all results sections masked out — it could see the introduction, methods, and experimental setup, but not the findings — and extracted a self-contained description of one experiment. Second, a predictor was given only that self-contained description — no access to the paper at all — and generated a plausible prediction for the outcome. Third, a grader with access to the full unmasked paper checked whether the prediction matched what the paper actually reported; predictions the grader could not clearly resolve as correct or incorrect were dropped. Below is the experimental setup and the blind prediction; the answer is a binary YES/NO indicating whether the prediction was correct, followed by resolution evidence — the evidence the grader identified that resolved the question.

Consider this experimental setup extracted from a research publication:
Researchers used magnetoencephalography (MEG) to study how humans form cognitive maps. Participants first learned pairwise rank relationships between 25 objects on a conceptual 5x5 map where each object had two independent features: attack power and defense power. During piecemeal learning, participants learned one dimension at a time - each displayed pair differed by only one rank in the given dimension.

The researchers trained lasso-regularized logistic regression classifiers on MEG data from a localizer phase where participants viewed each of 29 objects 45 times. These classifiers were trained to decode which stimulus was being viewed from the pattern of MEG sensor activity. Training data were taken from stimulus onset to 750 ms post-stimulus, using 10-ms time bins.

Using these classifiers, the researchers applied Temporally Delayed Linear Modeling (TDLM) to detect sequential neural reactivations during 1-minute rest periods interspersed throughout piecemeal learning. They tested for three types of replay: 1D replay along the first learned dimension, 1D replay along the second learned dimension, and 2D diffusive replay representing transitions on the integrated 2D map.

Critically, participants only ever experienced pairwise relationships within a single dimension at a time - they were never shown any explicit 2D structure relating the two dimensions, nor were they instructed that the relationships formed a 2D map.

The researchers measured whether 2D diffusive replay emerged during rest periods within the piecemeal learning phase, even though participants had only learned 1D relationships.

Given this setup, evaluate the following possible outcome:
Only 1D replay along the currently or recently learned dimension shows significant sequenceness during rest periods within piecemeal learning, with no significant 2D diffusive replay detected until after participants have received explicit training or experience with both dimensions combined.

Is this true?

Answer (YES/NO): NO